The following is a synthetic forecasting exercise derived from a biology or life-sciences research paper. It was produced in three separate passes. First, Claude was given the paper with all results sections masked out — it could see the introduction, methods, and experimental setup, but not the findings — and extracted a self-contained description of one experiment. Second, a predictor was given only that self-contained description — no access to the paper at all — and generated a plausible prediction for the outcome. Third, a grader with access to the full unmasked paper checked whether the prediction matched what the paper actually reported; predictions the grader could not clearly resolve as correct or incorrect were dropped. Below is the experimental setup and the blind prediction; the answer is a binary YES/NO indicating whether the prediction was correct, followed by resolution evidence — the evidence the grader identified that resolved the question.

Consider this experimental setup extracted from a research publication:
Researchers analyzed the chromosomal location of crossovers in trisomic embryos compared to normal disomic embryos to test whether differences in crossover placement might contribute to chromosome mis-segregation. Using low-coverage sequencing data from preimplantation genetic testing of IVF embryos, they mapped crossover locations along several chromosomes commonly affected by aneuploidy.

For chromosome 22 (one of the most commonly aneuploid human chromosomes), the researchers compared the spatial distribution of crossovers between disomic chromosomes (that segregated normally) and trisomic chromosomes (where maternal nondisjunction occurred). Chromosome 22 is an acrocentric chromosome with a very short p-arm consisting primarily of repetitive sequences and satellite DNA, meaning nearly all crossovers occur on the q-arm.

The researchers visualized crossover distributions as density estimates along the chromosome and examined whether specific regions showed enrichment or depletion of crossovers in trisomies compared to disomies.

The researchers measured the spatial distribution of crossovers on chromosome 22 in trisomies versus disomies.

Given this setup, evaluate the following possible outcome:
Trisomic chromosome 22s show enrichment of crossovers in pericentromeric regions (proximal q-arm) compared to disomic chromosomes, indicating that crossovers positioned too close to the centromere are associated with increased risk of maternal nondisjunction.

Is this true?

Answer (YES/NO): NO